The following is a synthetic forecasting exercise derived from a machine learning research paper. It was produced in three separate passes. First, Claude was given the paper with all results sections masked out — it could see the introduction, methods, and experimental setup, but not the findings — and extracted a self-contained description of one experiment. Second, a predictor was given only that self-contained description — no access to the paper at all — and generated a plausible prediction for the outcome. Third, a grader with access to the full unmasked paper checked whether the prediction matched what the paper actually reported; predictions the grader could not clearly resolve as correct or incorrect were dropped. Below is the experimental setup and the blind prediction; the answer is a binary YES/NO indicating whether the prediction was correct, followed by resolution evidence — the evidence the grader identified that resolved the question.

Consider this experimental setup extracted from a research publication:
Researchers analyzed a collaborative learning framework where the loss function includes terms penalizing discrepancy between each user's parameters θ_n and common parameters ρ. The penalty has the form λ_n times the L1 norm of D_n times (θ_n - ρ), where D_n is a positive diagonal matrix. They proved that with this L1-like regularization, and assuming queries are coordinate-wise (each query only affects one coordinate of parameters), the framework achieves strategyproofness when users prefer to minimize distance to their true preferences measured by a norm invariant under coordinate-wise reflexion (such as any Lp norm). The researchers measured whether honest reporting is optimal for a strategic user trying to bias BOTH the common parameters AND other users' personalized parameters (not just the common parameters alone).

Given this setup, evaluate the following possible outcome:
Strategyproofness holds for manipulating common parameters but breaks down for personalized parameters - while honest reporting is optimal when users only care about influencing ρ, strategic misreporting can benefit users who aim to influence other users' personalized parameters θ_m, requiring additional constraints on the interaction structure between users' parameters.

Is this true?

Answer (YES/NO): NO